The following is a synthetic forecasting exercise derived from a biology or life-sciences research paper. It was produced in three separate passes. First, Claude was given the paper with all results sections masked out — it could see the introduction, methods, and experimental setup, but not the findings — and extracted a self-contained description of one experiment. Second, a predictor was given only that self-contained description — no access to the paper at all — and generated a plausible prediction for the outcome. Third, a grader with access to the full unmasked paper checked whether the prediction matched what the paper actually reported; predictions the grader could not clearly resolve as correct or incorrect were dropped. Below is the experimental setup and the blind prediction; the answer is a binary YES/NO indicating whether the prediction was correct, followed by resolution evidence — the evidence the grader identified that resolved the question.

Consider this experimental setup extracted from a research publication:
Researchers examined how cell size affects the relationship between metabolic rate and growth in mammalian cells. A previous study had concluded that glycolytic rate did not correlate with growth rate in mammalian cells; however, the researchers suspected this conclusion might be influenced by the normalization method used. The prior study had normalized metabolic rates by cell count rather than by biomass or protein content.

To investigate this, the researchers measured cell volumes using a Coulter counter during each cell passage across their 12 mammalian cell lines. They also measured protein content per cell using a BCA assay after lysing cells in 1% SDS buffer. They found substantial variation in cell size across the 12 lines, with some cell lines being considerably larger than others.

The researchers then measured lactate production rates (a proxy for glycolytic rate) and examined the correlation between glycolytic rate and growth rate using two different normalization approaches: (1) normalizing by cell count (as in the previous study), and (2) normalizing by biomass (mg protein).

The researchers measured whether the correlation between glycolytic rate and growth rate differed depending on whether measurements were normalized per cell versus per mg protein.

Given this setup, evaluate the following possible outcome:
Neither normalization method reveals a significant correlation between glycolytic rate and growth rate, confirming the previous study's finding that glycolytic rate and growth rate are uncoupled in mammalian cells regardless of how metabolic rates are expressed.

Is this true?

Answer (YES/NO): NO